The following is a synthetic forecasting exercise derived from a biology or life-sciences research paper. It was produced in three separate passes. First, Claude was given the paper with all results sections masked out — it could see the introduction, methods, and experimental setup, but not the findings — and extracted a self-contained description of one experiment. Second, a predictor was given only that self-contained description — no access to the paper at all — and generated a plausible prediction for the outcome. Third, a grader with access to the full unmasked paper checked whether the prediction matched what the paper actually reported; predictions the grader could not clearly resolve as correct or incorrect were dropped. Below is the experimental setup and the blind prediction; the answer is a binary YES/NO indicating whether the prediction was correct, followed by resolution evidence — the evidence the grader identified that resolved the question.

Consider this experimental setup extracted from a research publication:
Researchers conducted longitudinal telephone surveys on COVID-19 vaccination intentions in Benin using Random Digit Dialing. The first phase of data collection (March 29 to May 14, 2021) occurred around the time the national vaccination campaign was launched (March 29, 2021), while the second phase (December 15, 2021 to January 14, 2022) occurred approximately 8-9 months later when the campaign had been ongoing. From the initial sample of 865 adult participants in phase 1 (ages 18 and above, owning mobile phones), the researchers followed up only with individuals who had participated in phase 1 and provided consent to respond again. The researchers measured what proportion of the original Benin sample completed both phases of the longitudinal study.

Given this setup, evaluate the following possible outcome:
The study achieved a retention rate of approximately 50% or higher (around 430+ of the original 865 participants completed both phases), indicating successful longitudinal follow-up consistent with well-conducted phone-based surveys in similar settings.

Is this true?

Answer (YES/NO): YES